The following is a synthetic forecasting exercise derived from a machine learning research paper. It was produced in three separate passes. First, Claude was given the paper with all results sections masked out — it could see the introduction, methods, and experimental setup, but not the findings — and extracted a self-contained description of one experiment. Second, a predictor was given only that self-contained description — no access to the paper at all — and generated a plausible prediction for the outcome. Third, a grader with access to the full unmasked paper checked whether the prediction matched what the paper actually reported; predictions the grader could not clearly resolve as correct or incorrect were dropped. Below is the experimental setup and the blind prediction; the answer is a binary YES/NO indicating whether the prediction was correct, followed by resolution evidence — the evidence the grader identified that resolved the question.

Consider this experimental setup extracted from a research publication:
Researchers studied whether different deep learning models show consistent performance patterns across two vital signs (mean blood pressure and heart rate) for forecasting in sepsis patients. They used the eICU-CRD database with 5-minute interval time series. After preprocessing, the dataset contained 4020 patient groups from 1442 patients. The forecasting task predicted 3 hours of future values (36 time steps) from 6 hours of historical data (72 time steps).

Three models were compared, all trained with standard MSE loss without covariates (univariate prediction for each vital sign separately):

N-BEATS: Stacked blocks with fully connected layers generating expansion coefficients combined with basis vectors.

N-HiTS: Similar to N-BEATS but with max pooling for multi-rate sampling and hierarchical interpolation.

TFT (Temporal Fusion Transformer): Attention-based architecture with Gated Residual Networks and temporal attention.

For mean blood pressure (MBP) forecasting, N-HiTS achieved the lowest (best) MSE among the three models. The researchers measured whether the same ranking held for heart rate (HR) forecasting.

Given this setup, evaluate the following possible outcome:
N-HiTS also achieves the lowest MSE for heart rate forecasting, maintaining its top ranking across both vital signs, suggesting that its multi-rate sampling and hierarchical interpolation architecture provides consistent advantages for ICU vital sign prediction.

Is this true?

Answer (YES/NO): YES